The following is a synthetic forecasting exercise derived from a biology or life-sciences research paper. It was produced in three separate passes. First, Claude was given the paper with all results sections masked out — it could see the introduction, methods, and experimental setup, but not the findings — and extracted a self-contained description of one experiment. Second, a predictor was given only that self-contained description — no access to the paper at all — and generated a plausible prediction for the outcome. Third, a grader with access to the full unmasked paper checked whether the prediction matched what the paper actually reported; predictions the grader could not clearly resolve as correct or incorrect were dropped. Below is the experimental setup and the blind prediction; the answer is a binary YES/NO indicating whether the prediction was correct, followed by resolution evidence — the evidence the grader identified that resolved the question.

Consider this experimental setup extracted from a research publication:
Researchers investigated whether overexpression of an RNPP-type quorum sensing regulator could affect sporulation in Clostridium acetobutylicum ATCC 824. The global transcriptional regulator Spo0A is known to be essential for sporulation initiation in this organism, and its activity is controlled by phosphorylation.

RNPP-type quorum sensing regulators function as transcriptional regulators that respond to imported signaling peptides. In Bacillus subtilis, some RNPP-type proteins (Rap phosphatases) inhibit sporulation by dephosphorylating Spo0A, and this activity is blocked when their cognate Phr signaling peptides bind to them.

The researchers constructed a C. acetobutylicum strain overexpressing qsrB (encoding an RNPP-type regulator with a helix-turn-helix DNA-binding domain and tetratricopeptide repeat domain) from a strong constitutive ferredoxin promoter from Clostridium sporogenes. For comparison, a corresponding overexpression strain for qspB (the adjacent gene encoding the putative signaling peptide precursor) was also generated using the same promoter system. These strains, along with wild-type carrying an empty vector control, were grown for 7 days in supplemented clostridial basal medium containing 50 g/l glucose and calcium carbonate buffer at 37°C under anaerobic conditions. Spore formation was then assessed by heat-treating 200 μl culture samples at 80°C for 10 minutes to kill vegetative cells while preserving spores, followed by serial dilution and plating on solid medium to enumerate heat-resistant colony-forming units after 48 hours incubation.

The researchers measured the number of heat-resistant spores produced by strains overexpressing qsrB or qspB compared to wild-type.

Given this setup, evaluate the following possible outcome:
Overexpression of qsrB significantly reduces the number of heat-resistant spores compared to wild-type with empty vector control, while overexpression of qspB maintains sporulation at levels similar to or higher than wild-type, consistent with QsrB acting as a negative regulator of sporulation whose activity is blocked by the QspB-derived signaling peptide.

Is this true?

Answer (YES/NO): YES